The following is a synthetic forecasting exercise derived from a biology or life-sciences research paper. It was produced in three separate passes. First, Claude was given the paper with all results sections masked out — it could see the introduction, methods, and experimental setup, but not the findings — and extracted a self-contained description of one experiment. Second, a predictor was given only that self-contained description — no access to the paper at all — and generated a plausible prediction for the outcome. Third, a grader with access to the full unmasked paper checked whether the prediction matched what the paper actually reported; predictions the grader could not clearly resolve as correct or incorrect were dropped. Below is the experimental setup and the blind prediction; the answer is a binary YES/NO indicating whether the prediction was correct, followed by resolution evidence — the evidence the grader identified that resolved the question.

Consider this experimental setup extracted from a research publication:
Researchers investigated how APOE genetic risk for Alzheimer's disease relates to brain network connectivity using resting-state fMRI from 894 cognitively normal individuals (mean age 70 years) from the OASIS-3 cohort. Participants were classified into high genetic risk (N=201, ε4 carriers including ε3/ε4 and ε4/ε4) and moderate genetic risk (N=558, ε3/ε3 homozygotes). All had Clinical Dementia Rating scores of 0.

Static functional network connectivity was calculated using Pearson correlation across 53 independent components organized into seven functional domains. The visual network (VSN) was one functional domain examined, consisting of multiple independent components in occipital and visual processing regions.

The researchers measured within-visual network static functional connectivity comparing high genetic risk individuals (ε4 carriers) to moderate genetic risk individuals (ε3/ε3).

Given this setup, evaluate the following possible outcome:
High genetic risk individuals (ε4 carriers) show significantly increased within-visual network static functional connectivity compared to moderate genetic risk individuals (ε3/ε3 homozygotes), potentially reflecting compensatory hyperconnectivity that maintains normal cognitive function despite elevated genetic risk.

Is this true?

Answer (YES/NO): NO